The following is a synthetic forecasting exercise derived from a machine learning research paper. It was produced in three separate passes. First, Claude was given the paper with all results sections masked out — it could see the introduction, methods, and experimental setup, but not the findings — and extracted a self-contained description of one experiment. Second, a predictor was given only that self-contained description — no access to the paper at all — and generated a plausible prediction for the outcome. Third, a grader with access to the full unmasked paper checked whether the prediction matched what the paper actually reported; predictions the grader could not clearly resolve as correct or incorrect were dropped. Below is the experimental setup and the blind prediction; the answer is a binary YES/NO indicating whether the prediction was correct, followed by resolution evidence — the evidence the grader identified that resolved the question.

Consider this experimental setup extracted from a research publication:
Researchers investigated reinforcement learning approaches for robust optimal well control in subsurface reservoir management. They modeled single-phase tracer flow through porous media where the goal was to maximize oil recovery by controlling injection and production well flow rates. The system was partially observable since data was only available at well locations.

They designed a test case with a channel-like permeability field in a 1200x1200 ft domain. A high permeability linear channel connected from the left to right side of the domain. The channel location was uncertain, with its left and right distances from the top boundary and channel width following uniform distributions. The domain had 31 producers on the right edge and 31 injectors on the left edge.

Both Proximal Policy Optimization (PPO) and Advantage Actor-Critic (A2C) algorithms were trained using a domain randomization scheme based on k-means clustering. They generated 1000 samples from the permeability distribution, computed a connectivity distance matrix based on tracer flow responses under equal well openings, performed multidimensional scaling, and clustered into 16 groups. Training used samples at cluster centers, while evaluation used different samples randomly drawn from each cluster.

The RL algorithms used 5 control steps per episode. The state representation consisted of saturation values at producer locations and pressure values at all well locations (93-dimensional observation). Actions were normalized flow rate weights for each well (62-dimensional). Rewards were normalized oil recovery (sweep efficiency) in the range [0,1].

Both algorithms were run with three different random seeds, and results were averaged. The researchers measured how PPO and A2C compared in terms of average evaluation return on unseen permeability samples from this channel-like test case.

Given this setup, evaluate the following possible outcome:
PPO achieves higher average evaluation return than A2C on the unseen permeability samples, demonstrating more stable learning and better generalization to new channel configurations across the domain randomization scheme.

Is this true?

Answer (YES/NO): NO